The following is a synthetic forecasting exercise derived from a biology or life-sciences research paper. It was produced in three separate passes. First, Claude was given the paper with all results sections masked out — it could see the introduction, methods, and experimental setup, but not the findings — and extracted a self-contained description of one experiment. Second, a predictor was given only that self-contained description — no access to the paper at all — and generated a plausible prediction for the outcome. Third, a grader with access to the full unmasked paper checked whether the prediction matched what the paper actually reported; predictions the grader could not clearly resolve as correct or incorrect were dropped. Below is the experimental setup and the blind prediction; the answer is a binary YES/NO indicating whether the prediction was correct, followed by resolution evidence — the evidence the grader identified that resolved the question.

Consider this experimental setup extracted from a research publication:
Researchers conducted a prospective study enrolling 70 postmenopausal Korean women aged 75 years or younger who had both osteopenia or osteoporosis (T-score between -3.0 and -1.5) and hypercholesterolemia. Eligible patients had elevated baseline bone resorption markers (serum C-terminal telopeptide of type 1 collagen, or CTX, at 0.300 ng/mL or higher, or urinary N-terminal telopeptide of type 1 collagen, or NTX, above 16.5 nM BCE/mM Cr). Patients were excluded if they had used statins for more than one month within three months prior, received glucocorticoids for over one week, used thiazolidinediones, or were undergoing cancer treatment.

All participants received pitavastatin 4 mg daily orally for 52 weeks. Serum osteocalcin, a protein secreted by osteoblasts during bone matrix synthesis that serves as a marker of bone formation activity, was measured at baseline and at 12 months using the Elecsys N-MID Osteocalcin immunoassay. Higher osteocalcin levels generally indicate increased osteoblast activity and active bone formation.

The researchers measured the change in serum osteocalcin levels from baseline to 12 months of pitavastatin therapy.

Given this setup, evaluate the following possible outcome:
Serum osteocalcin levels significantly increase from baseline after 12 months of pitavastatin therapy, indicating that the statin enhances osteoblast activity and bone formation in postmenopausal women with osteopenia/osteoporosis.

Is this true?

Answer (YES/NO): NO